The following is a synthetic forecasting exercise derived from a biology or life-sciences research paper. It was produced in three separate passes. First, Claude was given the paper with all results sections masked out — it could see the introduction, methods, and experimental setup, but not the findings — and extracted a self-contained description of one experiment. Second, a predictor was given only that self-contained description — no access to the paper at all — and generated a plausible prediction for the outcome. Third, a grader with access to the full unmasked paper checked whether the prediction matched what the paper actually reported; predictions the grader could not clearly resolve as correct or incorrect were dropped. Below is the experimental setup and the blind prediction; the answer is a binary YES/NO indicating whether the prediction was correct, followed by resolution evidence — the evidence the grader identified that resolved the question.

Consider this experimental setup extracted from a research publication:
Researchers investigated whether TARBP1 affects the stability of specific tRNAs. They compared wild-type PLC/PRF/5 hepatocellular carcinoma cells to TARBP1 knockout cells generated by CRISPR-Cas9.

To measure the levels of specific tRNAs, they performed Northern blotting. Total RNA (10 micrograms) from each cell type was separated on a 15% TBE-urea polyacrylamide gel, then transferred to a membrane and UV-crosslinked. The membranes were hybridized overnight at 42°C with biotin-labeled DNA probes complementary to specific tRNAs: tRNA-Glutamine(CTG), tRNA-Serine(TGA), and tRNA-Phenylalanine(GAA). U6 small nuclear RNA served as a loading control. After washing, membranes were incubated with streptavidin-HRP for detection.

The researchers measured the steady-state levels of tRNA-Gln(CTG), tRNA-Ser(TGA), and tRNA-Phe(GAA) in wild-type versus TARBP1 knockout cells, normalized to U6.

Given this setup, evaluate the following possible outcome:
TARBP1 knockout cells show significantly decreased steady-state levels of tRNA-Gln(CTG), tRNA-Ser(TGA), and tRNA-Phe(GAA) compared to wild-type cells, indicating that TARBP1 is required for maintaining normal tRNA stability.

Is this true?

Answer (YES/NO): NO